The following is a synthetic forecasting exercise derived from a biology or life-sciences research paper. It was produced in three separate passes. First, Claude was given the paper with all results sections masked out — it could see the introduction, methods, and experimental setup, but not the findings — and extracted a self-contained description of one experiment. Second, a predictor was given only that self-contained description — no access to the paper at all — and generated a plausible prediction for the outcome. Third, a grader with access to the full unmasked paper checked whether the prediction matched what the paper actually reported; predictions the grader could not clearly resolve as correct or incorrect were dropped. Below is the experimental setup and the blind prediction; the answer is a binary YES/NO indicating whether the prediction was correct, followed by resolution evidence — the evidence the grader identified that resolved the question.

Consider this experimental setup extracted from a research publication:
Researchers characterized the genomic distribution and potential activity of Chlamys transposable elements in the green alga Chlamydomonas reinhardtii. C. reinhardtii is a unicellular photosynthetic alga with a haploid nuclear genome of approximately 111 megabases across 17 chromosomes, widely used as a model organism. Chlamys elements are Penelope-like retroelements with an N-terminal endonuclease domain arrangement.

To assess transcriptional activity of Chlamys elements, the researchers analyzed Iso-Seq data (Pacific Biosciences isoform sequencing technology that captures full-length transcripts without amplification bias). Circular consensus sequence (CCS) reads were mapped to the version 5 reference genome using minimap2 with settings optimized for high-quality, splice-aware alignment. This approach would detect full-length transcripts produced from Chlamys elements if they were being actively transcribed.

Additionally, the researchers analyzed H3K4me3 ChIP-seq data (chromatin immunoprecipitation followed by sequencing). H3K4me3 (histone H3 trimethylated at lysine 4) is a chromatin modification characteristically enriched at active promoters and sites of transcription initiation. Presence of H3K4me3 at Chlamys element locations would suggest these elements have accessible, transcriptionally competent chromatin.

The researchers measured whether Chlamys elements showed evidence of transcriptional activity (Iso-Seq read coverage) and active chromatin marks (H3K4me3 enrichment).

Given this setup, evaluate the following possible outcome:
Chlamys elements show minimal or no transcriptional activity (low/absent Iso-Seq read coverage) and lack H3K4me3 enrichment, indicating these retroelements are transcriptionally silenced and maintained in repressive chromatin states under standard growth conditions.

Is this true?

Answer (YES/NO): NO